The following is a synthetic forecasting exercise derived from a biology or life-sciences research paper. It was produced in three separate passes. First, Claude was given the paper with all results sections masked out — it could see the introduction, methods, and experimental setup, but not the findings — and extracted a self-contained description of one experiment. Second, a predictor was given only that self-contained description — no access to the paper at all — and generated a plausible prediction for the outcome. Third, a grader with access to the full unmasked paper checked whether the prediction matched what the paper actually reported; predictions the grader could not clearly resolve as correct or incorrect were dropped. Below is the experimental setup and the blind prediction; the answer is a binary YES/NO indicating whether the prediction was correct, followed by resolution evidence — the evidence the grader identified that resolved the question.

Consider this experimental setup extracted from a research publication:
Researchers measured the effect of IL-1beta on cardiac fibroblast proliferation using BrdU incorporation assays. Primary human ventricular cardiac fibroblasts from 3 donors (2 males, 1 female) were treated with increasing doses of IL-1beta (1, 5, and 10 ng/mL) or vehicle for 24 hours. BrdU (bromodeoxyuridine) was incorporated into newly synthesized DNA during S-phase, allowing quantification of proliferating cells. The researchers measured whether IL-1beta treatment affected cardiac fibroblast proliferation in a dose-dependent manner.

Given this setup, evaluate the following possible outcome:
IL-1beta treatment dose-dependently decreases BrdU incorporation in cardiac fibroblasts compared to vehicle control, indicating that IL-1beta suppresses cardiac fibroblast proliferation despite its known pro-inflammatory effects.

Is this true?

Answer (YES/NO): NO